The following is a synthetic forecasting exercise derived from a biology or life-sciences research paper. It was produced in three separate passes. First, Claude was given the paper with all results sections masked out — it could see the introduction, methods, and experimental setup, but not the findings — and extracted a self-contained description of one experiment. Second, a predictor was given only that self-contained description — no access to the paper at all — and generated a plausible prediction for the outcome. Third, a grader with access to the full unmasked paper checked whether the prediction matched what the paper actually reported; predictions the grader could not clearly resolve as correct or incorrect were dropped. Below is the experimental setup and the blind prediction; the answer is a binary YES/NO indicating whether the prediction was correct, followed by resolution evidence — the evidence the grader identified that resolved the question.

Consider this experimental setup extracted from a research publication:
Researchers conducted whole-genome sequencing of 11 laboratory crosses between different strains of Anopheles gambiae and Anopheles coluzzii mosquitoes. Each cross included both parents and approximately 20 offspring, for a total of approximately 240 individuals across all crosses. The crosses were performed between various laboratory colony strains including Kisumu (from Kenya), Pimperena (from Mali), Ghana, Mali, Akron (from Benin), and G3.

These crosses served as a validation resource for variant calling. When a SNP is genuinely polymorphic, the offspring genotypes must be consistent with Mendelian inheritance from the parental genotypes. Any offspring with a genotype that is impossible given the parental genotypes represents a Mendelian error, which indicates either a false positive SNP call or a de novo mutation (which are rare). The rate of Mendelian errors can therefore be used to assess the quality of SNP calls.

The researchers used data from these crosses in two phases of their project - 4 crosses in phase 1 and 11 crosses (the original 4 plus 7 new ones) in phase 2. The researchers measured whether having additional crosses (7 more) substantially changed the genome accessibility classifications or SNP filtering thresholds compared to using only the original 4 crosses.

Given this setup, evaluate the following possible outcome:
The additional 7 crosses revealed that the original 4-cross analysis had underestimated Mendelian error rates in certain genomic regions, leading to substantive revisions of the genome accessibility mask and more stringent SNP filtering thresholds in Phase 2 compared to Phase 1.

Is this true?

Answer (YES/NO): NO